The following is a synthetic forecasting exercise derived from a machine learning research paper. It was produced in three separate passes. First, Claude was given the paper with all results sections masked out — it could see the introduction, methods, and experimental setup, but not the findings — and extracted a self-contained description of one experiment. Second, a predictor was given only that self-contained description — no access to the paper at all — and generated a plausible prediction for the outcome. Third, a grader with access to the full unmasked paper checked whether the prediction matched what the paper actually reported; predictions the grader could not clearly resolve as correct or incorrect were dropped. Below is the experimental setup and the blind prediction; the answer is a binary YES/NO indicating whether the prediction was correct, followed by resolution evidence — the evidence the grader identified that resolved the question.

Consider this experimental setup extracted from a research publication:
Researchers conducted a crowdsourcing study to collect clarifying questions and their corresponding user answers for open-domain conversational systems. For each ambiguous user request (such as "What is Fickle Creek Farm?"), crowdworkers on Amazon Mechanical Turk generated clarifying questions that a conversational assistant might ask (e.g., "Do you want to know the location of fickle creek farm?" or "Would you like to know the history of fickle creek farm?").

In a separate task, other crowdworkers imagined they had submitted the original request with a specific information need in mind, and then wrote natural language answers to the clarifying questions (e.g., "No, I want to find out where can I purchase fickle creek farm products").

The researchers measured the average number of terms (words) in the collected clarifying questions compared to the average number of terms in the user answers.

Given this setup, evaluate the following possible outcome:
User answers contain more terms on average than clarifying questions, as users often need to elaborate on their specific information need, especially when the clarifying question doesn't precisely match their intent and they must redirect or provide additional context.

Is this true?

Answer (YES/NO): NO